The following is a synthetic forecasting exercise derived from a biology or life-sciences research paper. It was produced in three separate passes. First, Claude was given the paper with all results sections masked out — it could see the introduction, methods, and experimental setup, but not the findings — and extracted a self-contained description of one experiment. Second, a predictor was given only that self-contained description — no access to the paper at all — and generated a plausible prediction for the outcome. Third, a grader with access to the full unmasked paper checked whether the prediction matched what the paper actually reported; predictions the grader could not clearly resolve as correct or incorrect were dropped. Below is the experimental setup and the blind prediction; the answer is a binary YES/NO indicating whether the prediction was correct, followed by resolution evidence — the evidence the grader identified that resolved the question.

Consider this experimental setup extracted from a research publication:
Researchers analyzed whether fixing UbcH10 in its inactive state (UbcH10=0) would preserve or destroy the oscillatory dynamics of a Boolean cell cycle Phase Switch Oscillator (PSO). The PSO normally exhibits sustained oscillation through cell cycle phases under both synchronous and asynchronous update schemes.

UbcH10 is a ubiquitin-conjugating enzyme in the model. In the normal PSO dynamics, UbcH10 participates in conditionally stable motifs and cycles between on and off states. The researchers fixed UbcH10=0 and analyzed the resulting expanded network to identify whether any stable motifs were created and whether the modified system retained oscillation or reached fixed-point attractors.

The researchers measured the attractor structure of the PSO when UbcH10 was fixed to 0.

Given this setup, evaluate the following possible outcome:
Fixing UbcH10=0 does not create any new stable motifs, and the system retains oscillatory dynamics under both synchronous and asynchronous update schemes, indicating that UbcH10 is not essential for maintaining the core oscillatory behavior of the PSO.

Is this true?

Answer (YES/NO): YES